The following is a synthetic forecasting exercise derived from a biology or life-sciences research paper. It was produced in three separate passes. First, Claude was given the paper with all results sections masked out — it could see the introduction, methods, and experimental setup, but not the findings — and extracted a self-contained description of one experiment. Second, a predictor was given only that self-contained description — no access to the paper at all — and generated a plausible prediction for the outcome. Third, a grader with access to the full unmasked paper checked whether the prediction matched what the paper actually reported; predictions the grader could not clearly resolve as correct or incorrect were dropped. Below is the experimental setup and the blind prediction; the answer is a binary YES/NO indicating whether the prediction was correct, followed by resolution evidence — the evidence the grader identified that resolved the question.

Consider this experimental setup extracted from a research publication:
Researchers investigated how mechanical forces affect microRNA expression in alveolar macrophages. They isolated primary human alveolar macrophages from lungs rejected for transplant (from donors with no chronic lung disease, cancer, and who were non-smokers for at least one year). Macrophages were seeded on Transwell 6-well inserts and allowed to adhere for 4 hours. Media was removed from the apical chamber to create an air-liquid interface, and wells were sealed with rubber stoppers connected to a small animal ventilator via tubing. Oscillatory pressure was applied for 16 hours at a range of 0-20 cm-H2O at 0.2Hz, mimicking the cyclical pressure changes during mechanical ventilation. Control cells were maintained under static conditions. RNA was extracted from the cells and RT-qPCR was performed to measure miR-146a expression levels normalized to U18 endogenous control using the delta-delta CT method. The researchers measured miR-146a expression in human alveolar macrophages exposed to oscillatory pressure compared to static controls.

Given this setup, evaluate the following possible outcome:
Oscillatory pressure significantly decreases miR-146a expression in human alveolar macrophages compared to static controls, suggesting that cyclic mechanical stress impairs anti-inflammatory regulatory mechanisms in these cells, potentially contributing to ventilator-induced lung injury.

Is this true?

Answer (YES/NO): NO